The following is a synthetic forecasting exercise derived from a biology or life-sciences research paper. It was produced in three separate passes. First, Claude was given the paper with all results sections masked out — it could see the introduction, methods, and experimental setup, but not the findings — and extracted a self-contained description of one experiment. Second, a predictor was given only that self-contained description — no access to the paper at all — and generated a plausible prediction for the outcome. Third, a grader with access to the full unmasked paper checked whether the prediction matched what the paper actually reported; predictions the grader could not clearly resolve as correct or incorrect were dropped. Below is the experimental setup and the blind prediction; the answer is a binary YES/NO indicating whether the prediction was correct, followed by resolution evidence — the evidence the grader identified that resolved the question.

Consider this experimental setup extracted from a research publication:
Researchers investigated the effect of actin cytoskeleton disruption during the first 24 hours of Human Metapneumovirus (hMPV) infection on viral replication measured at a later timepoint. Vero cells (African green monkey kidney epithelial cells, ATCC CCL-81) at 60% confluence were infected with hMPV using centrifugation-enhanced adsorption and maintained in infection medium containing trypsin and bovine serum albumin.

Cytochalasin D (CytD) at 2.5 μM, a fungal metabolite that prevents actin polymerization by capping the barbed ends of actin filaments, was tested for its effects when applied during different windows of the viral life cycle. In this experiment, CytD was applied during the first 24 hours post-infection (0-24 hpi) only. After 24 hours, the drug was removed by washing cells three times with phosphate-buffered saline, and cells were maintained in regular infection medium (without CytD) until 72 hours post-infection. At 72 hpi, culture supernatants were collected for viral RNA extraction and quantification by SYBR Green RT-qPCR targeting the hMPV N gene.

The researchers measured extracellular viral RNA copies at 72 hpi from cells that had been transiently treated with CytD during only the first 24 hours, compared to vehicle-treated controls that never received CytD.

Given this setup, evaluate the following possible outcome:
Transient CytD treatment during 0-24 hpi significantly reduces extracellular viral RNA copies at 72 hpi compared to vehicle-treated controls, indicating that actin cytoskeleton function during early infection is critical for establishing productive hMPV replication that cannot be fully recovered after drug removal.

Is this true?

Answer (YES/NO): YES